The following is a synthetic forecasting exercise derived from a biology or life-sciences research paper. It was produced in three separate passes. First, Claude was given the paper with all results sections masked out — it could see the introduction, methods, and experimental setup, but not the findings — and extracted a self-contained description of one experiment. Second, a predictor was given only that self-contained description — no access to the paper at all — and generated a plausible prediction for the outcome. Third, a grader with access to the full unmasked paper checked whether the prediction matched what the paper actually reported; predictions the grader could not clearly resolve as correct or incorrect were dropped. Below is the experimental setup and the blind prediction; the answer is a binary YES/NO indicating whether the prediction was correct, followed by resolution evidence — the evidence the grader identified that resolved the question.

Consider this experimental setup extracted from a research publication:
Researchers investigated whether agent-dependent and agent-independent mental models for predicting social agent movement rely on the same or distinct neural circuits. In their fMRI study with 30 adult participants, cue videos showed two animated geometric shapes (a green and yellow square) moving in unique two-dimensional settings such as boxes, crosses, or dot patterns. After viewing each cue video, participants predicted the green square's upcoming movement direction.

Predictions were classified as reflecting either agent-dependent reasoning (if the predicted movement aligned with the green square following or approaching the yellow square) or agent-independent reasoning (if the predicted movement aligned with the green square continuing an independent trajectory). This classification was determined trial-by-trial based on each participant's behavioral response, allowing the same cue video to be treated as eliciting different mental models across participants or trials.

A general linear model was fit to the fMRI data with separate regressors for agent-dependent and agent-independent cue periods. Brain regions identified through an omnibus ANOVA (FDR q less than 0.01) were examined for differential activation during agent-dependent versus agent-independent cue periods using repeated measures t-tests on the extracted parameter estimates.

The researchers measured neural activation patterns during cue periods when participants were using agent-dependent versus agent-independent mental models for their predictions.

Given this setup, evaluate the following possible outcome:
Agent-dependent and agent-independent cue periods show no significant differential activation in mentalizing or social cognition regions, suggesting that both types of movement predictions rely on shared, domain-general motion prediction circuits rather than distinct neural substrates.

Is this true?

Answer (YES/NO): YES